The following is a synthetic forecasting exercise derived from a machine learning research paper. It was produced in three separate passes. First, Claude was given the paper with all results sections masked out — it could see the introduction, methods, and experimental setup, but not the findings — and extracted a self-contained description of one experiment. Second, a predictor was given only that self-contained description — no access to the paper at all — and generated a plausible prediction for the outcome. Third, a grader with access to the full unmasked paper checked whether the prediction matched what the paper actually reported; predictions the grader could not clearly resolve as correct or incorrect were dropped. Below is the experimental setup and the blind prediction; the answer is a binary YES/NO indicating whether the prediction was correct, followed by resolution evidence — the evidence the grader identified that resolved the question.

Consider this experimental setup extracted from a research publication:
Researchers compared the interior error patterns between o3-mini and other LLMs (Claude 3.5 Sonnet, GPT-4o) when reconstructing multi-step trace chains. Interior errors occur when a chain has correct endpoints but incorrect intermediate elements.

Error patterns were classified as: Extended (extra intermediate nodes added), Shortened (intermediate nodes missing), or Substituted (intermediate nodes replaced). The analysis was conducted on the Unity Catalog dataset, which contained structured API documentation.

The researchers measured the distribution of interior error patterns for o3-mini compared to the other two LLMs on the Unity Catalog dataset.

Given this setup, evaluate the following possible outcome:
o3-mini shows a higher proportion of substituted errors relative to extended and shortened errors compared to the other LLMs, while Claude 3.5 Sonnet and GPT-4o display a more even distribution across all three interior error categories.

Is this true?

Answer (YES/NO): NO